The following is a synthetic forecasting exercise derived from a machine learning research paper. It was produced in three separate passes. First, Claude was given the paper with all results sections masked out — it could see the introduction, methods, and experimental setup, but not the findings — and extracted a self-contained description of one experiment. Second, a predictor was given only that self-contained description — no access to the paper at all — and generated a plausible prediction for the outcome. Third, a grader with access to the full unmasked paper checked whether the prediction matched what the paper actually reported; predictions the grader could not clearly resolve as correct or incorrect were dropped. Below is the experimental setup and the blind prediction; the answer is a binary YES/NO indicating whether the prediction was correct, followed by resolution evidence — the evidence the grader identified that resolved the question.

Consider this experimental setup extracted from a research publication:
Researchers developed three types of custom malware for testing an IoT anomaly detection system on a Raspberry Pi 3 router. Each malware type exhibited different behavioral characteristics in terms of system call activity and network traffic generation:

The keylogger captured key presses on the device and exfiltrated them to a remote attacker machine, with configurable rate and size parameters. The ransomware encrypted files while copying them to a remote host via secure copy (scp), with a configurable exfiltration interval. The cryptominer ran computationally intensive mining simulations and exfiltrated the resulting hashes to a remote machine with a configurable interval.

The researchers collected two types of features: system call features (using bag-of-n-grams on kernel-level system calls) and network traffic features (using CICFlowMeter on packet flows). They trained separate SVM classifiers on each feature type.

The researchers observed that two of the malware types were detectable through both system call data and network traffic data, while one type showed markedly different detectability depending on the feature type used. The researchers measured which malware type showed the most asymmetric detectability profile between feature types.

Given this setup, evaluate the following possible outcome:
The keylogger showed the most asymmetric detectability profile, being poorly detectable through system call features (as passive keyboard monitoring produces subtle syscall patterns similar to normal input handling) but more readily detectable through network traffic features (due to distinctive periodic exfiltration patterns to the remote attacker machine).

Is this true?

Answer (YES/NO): NO